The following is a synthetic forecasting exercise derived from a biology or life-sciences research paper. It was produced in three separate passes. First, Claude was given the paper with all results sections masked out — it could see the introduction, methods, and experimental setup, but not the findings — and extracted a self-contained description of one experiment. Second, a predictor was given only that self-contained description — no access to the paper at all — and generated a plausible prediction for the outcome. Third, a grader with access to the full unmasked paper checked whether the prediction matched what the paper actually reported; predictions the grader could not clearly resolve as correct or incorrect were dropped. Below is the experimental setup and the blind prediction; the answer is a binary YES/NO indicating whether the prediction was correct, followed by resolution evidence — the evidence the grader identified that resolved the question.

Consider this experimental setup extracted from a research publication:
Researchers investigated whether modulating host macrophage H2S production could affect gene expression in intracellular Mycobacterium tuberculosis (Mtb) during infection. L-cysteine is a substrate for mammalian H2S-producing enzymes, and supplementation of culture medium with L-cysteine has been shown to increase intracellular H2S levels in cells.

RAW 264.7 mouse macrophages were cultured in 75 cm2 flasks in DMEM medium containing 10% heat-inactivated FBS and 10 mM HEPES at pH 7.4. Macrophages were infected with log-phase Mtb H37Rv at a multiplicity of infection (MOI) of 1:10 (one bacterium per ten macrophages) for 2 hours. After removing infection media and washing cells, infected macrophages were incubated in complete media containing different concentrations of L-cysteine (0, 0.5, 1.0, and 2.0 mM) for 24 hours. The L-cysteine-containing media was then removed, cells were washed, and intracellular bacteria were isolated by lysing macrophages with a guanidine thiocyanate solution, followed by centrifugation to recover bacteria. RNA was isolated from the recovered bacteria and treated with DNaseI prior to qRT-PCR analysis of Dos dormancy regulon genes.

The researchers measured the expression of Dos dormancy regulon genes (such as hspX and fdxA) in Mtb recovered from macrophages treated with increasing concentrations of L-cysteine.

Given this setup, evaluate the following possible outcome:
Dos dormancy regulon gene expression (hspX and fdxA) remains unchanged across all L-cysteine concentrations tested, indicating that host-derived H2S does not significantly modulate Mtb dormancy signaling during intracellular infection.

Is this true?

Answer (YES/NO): NO